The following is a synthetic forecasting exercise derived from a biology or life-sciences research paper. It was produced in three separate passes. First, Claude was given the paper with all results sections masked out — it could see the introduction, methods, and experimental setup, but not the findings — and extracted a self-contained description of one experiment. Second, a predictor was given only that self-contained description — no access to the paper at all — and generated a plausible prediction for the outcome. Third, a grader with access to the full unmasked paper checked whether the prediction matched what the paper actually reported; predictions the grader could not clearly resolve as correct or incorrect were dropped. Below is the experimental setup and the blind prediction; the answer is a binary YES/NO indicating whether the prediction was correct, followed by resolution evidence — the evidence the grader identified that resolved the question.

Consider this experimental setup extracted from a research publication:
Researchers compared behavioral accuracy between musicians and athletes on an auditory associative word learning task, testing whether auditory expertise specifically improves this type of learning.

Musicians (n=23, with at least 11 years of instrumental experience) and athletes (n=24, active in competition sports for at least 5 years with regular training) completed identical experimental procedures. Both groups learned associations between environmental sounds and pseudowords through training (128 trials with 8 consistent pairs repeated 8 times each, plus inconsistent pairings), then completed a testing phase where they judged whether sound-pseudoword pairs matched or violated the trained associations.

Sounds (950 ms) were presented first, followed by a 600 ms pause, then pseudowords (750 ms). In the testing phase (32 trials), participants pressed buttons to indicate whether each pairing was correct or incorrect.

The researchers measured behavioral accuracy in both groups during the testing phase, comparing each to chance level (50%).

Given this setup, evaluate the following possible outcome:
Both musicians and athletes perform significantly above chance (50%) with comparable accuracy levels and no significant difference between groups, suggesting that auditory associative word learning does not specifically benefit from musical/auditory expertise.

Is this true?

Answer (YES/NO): NO